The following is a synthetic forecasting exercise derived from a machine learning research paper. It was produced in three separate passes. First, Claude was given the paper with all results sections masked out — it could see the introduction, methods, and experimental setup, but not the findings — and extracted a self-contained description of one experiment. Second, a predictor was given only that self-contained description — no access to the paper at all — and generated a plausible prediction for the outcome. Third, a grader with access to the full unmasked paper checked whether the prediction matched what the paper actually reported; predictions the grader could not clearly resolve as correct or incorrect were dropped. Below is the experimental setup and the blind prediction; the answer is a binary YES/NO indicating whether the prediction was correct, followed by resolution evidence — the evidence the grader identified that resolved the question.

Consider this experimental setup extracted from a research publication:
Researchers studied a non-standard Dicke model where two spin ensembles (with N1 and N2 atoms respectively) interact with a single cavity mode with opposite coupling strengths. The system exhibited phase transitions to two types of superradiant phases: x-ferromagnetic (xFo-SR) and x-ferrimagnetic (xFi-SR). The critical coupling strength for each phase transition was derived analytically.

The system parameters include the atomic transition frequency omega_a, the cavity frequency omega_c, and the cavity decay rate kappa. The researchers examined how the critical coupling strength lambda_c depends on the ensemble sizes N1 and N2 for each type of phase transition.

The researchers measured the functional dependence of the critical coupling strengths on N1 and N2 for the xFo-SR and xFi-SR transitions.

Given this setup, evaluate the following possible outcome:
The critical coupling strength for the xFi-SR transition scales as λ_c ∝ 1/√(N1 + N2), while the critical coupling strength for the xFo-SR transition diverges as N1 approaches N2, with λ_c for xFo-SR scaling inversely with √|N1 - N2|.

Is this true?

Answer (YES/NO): YES